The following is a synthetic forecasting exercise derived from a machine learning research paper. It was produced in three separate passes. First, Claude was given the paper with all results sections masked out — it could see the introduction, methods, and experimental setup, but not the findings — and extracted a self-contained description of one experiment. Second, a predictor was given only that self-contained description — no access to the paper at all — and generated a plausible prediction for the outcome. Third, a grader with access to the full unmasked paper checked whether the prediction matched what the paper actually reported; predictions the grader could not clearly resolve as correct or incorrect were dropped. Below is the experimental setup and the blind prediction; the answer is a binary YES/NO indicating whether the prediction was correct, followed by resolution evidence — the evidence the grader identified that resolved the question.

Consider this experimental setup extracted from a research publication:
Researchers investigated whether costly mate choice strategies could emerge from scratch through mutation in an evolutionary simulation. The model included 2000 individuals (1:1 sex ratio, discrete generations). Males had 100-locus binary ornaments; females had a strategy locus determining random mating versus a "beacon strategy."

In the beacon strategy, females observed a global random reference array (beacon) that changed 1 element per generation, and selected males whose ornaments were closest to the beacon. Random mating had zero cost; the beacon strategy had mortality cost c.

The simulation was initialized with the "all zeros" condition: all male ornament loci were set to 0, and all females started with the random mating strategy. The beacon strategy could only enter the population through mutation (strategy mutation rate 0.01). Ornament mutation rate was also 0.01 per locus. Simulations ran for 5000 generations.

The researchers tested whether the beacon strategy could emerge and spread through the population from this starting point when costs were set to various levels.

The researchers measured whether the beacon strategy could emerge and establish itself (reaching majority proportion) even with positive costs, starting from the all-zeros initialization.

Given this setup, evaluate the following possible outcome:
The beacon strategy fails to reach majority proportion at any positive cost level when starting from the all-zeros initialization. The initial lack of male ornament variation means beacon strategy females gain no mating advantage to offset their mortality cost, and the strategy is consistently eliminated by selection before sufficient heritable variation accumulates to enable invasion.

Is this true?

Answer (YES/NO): NO